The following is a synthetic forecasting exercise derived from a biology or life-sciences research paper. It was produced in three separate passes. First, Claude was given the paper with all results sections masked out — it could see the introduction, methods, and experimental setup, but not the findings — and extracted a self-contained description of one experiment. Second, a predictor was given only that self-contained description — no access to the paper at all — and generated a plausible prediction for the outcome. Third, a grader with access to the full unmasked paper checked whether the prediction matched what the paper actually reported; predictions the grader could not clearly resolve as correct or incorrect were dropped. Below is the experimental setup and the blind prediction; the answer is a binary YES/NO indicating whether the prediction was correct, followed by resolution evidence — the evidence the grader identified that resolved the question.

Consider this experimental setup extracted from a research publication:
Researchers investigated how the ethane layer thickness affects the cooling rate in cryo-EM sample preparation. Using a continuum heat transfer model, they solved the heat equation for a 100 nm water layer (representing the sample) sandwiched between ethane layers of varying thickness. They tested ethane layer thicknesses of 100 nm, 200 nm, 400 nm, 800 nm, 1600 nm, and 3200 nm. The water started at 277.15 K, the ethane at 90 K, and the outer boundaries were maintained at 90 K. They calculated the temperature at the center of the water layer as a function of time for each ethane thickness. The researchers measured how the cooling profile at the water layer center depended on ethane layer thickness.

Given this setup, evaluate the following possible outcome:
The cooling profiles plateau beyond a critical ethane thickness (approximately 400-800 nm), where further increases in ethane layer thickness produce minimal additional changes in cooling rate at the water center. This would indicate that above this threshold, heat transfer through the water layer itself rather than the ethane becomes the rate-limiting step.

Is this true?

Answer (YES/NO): NO